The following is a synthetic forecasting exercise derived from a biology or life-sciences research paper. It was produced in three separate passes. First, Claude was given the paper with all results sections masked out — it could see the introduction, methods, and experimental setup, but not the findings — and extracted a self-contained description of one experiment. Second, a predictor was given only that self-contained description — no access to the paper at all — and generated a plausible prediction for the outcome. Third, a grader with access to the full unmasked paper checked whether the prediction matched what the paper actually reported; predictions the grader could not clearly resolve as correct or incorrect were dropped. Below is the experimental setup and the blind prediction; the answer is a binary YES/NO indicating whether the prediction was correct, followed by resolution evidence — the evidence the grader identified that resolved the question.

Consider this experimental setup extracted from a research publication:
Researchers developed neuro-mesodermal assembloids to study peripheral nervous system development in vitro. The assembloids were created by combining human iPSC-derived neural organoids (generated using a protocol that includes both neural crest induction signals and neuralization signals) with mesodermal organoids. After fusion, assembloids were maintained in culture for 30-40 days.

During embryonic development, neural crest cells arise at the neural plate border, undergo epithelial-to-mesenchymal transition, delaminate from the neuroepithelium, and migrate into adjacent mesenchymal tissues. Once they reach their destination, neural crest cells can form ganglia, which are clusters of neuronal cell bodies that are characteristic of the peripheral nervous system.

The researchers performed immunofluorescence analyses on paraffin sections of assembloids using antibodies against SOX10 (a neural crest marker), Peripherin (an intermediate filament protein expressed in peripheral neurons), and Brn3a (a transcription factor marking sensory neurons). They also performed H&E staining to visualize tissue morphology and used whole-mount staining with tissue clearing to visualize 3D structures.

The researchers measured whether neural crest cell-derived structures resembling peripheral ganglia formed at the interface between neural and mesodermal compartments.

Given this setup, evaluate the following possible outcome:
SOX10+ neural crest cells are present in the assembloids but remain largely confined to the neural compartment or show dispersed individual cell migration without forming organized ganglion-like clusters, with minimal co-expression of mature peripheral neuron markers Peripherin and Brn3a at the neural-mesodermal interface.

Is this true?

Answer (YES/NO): NO